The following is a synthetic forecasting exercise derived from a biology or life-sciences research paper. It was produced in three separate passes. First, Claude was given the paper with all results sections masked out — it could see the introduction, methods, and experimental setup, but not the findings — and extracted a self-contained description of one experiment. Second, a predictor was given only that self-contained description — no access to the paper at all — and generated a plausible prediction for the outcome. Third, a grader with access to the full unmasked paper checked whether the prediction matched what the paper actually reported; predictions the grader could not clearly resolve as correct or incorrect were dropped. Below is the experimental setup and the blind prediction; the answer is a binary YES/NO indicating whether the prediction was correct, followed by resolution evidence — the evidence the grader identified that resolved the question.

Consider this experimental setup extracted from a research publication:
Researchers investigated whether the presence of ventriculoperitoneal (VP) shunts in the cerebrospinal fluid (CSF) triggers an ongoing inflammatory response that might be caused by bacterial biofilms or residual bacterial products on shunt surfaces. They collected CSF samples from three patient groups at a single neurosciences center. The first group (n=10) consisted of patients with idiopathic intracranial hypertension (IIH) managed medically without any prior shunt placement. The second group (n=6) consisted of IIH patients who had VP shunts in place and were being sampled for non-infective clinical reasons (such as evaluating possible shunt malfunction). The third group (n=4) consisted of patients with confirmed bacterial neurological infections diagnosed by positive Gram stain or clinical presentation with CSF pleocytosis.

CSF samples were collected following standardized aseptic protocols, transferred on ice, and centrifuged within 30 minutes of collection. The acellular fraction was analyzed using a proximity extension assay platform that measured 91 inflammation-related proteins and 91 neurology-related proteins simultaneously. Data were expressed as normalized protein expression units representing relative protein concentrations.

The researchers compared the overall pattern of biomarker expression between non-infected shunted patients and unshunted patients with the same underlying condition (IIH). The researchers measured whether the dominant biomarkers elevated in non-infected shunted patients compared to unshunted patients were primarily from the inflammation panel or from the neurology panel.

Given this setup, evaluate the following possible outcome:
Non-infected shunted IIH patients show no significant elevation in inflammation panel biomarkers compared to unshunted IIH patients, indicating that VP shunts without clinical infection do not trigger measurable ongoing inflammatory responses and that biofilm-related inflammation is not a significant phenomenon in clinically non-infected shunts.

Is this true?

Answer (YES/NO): YES